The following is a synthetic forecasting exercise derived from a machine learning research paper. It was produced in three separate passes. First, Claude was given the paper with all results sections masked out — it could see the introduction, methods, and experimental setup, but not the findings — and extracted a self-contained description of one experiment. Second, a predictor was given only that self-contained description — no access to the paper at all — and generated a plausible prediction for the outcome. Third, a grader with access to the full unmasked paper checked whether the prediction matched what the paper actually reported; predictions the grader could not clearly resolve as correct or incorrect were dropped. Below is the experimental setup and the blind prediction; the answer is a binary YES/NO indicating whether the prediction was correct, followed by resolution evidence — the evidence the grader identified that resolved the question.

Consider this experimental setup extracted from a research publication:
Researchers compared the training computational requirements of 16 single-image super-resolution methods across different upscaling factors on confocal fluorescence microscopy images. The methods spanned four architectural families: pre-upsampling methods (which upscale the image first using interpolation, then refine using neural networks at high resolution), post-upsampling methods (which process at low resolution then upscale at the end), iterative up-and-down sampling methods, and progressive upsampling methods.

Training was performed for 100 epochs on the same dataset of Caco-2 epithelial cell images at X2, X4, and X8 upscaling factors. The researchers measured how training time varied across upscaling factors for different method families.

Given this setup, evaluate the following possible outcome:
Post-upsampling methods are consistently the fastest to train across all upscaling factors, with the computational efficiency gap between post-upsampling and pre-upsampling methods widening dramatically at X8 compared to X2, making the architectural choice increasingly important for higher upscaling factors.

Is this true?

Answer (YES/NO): NO